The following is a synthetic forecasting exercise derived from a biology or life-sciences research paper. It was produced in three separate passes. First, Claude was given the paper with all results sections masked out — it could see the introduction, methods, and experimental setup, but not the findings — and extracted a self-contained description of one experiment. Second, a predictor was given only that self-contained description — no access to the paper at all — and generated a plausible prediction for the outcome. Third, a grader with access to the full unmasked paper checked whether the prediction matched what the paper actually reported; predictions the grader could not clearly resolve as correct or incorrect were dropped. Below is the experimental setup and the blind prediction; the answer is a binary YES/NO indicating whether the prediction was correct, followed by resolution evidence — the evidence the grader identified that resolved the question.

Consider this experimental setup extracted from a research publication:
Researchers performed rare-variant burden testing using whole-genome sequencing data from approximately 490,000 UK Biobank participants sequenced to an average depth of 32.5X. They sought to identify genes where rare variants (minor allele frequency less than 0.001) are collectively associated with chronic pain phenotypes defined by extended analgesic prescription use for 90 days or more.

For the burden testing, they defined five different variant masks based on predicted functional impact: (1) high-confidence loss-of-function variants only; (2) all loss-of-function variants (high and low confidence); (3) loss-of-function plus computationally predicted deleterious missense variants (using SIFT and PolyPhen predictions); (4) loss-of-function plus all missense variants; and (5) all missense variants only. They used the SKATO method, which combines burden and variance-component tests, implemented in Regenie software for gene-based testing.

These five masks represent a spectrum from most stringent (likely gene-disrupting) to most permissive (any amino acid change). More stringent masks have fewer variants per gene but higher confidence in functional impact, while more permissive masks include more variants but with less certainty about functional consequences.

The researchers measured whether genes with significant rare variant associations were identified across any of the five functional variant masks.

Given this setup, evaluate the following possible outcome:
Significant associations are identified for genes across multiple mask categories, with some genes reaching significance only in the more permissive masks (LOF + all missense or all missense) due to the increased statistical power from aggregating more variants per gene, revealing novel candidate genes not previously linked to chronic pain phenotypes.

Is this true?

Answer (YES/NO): NO